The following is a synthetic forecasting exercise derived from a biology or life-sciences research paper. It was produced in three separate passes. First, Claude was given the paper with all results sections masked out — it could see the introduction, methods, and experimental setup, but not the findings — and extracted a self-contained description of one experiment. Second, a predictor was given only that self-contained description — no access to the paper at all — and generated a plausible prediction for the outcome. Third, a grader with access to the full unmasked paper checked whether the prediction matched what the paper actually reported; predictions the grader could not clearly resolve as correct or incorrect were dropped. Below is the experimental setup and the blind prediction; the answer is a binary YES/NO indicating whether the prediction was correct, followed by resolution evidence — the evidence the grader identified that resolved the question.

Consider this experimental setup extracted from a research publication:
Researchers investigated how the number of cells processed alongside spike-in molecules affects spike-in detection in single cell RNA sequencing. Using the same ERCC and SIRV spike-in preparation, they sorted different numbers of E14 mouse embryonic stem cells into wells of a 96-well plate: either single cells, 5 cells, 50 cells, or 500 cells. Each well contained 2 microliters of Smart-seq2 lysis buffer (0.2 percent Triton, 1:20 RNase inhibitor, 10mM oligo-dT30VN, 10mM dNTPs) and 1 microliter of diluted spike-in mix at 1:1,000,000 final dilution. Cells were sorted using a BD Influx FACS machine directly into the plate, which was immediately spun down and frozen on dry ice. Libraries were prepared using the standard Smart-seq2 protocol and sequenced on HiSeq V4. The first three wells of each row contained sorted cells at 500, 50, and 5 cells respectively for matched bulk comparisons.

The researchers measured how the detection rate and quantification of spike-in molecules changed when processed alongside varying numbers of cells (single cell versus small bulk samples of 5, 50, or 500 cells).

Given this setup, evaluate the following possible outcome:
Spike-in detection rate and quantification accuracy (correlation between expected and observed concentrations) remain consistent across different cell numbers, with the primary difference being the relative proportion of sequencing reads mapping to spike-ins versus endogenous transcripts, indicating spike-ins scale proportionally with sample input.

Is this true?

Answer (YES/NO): YES